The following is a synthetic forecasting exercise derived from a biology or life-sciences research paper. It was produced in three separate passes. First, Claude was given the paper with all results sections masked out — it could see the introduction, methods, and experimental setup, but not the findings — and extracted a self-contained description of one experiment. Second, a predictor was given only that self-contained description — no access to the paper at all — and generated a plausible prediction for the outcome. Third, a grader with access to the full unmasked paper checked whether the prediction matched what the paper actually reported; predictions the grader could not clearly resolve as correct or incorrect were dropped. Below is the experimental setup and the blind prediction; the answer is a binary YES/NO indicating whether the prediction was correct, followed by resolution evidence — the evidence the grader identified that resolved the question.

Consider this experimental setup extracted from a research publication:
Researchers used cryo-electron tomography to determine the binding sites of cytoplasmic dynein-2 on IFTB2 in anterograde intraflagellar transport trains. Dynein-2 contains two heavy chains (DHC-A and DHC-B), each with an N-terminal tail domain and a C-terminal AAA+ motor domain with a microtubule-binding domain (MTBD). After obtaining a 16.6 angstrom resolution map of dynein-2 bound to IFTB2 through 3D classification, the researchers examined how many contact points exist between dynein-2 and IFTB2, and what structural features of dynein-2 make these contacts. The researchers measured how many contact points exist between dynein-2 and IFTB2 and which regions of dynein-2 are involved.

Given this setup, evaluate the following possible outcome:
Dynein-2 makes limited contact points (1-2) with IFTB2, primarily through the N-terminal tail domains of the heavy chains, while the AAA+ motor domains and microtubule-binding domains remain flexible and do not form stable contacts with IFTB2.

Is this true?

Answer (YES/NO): NO